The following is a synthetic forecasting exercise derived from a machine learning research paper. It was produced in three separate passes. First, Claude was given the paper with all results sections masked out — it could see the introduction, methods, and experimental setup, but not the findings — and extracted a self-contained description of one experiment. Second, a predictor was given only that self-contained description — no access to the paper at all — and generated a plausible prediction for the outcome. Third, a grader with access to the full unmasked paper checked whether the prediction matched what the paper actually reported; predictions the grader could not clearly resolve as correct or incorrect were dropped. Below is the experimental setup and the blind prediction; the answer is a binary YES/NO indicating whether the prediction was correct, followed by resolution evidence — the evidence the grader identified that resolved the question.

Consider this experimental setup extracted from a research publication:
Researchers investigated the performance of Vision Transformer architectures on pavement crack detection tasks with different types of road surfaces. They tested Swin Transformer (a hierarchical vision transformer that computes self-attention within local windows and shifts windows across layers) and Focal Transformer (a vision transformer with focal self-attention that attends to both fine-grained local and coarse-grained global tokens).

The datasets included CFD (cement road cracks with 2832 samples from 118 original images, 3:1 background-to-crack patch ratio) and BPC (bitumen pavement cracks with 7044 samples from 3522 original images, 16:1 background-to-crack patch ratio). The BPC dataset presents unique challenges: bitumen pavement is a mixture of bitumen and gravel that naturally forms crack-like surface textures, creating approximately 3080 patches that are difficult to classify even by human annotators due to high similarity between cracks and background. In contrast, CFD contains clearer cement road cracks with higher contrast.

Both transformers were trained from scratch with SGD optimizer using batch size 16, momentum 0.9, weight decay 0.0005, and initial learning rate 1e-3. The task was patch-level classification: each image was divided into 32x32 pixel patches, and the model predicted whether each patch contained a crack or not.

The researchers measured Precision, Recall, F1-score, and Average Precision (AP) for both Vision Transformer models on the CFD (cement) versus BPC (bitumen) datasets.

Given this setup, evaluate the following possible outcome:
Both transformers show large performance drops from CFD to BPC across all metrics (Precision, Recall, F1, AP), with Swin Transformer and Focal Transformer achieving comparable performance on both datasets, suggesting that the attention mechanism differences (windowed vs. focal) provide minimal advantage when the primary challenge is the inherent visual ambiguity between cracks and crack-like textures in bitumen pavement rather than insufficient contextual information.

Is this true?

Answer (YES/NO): NO